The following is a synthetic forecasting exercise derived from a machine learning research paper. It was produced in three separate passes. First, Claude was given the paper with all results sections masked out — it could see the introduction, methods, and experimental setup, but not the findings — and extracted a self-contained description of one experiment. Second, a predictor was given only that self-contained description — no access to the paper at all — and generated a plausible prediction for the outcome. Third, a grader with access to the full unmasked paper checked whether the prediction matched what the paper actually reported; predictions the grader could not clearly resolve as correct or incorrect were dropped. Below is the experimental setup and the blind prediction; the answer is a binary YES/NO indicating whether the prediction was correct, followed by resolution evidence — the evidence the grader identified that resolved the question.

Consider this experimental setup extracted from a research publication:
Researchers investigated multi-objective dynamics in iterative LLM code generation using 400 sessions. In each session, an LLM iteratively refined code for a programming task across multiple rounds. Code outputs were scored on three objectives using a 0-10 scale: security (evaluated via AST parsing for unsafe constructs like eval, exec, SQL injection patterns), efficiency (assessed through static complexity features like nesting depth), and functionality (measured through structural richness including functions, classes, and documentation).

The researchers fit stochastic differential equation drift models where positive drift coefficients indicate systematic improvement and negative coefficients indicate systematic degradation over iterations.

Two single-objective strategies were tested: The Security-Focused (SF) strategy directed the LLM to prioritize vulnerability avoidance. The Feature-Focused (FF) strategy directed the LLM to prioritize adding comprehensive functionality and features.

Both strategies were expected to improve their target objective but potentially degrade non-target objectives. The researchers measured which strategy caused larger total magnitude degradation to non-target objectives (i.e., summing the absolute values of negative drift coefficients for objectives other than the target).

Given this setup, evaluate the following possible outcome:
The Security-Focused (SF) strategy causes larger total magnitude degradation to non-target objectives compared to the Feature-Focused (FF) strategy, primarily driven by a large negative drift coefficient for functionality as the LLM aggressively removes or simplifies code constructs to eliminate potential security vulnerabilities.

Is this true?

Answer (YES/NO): NO